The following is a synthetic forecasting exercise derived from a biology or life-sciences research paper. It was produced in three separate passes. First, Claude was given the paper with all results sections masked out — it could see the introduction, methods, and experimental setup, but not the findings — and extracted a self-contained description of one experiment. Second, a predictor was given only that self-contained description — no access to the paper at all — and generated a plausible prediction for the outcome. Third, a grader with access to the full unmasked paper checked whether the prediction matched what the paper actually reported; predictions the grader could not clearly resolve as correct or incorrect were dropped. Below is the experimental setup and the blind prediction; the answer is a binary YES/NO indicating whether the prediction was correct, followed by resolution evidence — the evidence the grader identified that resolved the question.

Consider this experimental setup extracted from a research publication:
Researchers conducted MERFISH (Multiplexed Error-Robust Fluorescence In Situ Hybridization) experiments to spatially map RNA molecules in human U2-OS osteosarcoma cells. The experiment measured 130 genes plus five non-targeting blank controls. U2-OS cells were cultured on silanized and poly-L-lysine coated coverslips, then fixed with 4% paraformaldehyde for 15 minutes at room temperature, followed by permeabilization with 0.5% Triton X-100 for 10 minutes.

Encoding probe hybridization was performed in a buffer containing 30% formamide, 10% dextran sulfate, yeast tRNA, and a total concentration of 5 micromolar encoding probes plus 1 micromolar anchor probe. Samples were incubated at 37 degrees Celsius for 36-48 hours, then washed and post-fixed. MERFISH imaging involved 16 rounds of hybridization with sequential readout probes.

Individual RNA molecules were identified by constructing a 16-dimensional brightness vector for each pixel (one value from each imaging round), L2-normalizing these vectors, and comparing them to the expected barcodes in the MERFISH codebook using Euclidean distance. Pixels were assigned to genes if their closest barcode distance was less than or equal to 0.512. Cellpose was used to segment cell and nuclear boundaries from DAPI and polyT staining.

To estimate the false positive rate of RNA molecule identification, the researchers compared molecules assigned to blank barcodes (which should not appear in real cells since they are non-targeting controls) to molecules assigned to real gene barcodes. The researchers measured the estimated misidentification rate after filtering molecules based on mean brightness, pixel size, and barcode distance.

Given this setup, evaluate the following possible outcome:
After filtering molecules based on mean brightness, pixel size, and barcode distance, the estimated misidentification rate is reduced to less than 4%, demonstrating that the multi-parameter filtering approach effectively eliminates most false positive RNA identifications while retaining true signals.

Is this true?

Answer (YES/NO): NO